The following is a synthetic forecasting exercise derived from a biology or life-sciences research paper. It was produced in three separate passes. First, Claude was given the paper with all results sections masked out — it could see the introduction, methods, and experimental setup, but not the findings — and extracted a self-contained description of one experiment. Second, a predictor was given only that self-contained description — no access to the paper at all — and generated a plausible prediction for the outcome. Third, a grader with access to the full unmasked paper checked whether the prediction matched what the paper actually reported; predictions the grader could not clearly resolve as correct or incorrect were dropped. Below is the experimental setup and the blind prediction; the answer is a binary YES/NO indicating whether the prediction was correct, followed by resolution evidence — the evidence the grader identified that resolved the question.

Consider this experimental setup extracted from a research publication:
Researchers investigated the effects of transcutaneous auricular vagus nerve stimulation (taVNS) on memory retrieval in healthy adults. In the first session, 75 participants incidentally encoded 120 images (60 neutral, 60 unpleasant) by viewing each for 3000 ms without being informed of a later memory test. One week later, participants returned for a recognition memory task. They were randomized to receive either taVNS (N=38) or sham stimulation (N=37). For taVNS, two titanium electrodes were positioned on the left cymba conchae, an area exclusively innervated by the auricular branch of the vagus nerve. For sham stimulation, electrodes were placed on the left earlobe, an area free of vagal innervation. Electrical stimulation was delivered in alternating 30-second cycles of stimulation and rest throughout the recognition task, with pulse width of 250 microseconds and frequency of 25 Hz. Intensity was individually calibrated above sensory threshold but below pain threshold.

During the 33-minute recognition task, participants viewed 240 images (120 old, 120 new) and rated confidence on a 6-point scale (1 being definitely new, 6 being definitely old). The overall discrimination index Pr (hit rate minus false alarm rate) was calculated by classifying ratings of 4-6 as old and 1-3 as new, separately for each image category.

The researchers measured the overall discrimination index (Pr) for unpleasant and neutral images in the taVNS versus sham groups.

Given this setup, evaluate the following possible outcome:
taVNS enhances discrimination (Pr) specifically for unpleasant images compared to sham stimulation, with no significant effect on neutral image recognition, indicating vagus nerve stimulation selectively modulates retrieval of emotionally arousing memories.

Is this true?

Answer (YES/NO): NO